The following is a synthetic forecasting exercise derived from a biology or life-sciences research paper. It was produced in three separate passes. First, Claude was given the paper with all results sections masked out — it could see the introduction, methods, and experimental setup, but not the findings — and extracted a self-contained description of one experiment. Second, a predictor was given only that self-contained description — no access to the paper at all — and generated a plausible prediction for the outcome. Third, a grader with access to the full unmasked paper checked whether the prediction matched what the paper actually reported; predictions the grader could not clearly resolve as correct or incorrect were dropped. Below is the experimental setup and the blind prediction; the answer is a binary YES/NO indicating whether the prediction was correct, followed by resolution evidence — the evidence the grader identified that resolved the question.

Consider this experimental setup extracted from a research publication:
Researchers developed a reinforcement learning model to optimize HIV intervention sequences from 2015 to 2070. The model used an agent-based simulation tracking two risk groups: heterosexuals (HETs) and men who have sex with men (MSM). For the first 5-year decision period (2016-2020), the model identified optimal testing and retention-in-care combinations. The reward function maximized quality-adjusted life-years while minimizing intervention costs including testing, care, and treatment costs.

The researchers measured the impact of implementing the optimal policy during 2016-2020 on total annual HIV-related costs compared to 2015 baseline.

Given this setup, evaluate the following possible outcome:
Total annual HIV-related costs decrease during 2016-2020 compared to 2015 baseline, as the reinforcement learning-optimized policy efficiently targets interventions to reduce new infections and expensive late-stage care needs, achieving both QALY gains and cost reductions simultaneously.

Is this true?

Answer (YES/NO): NO